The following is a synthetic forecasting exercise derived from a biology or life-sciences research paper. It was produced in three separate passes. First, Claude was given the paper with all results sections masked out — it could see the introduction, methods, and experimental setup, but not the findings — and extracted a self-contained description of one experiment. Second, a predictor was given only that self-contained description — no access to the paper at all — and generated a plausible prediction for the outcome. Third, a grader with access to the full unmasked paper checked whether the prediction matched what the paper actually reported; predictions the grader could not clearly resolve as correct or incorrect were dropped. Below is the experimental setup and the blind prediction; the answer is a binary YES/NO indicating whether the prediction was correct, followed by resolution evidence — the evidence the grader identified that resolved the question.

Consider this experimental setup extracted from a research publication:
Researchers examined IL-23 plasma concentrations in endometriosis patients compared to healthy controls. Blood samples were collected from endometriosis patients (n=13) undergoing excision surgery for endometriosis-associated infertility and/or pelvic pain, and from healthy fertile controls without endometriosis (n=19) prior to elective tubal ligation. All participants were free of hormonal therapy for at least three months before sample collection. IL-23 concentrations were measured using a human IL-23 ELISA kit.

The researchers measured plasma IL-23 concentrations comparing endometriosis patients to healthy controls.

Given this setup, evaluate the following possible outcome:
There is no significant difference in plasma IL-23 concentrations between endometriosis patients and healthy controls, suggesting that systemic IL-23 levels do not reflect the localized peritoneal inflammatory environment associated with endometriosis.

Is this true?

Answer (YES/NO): NO